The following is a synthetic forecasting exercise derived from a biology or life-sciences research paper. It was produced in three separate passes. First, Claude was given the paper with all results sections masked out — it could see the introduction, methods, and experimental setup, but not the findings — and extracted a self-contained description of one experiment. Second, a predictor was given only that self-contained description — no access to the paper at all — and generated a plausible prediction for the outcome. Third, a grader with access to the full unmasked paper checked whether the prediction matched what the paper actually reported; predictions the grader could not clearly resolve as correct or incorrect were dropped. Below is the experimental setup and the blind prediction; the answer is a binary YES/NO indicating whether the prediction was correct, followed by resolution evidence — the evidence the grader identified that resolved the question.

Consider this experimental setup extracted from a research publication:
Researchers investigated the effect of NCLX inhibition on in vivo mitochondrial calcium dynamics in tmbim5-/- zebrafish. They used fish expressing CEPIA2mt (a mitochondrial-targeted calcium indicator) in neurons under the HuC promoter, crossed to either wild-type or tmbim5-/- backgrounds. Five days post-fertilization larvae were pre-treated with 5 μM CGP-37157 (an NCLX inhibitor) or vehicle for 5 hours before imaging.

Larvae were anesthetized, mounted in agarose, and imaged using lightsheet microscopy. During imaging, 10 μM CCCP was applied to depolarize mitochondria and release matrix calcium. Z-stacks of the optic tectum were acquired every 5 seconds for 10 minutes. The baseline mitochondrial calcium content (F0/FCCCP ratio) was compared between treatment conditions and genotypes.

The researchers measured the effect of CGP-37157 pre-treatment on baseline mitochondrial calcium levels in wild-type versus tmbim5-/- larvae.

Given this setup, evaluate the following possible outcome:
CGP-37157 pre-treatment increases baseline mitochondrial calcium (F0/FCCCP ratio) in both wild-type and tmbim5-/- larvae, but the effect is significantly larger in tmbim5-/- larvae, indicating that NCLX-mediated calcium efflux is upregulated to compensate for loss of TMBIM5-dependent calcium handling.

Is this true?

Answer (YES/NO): NO